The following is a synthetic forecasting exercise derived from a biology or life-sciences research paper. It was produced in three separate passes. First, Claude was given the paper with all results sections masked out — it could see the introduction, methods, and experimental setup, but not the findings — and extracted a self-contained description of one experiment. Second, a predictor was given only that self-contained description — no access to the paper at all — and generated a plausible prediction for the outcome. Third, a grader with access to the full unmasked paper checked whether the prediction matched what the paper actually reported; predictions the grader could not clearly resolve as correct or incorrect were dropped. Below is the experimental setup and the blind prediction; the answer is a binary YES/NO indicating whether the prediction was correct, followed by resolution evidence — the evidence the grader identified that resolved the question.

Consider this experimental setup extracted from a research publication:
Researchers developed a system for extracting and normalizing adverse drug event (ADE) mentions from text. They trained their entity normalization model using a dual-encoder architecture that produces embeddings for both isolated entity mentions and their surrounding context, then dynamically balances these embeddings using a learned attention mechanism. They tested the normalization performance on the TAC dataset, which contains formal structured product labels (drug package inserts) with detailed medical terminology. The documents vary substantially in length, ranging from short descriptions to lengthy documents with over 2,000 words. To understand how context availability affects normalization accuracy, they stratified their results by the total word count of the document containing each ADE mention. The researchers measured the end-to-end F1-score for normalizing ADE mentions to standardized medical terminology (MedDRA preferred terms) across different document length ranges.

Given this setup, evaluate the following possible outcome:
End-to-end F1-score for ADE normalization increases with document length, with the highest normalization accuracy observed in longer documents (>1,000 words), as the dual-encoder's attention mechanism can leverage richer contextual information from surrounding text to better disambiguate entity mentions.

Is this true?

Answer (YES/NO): NO